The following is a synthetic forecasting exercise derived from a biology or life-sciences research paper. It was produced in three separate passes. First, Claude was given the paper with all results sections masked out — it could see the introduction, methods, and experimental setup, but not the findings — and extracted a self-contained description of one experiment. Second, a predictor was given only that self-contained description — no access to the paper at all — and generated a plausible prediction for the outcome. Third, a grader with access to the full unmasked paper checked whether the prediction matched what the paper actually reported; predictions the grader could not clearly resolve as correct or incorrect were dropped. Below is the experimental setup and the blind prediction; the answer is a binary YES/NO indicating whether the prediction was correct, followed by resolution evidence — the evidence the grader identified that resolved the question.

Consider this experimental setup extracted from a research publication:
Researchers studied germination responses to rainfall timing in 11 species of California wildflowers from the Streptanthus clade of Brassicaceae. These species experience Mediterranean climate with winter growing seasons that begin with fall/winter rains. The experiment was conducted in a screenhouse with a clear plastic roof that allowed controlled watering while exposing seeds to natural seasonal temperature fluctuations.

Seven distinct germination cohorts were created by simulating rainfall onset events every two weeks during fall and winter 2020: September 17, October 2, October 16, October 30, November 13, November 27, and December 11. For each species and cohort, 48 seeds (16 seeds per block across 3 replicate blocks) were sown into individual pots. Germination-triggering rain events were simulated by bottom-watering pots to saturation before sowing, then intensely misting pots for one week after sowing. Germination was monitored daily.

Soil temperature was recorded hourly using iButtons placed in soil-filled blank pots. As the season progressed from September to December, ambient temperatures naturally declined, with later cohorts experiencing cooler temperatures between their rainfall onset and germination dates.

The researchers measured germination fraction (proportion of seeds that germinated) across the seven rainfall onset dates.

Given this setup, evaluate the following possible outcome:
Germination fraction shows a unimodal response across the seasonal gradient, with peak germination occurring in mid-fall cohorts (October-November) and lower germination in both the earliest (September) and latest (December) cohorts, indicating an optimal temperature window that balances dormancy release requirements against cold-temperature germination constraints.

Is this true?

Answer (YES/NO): NO